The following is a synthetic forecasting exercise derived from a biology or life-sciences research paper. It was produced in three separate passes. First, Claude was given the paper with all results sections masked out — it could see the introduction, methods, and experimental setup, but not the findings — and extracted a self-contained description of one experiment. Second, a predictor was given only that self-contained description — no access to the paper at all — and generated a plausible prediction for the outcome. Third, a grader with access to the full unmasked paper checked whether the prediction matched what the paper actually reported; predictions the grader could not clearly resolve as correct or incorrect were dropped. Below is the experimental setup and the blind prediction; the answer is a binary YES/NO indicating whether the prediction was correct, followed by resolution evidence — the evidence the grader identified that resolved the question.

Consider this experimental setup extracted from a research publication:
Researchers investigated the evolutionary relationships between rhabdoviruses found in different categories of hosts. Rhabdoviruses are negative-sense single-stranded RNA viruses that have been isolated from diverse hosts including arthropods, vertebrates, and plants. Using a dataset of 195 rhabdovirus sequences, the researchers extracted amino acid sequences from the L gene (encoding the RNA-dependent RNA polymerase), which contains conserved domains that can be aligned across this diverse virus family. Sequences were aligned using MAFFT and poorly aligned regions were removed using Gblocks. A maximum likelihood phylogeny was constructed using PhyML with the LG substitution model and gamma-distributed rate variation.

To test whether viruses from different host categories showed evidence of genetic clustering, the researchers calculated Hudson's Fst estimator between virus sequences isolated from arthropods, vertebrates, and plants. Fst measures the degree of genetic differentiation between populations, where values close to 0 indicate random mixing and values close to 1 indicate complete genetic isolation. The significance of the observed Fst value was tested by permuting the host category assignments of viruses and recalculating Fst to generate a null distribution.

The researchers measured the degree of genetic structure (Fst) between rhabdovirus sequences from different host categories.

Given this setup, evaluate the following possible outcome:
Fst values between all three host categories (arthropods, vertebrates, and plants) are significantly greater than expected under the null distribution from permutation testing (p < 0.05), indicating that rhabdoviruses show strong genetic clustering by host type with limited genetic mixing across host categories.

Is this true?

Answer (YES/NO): YES